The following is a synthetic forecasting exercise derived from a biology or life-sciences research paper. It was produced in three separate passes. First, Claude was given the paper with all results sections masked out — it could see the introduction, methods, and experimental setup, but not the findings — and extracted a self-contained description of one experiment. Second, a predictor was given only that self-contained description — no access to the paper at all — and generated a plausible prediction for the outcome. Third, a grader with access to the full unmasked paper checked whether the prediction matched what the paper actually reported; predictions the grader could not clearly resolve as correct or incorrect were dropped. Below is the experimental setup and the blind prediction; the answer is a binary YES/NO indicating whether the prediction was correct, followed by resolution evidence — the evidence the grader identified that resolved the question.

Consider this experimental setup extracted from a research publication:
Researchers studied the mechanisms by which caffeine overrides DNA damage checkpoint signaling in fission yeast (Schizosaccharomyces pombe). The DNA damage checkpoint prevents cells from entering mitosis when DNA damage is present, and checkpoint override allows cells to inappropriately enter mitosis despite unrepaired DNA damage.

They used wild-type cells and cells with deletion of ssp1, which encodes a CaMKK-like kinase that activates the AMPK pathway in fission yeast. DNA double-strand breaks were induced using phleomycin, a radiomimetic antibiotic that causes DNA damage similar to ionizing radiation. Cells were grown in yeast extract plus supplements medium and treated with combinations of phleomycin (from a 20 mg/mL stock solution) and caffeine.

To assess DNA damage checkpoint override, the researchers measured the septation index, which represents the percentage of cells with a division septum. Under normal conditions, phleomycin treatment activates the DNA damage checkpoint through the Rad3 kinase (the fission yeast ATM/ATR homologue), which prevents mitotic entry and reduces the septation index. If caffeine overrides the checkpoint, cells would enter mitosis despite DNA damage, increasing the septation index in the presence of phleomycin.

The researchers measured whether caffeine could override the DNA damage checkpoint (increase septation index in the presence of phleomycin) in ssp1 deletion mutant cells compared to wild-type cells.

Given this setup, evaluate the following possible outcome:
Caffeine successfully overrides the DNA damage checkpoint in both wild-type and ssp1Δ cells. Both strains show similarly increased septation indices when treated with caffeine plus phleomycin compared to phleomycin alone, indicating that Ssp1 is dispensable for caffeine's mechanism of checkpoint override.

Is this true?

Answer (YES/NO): NO